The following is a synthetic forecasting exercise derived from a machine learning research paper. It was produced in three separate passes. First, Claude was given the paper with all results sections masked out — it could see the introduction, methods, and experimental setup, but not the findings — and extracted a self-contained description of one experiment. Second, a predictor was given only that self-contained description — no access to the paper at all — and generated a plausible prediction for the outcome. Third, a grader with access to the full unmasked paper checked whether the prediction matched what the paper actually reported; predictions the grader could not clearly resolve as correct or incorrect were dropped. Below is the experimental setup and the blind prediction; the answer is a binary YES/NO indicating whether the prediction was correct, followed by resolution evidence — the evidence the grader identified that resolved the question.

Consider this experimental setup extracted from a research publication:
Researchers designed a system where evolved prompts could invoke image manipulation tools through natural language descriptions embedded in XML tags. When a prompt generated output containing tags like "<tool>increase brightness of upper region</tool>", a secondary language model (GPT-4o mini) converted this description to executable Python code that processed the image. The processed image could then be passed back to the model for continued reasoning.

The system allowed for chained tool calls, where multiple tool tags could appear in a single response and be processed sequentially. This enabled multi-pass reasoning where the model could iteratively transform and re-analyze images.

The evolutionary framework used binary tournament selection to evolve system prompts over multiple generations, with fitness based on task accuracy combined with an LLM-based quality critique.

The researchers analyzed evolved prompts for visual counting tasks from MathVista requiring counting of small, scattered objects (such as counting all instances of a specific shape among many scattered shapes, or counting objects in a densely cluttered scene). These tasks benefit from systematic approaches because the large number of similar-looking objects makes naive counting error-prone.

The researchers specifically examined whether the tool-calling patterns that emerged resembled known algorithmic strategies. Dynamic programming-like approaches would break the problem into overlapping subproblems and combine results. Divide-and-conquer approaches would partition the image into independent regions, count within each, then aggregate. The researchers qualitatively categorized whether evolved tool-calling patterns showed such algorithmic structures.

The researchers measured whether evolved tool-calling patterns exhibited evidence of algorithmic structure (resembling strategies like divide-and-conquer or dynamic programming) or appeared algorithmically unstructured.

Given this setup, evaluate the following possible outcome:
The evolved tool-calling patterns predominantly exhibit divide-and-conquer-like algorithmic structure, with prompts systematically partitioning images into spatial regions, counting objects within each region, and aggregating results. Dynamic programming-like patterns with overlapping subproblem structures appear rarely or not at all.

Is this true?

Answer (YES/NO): NO